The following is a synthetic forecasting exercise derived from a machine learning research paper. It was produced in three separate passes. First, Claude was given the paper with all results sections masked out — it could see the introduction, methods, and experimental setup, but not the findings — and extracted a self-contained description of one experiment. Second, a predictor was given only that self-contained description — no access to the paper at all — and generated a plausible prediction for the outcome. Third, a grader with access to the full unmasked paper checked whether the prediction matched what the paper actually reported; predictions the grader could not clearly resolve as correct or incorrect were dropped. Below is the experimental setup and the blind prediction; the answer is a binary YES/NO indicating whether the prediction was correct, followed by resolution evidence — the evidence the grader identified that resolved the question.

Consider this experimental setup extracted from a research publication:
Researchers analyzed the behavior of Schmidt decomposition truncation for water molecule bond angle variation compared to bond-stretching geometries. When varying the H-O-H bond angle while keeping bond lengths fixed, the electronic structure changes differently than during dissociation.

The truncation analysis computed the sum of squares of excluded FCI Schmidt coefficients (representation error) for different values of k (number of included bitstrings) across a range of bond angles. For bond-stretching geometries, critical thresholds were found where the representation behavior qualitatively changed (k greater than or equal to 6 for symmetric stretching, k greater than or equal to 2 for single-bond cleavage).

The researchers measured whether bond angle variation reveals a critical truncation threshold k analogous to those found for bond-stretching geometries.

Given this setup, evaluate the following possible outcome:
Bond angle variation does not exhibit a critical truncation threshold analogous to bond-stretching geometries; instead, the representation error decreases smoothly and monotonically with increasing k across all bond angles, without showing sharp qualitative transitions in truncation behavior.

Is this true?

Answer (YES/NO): YES